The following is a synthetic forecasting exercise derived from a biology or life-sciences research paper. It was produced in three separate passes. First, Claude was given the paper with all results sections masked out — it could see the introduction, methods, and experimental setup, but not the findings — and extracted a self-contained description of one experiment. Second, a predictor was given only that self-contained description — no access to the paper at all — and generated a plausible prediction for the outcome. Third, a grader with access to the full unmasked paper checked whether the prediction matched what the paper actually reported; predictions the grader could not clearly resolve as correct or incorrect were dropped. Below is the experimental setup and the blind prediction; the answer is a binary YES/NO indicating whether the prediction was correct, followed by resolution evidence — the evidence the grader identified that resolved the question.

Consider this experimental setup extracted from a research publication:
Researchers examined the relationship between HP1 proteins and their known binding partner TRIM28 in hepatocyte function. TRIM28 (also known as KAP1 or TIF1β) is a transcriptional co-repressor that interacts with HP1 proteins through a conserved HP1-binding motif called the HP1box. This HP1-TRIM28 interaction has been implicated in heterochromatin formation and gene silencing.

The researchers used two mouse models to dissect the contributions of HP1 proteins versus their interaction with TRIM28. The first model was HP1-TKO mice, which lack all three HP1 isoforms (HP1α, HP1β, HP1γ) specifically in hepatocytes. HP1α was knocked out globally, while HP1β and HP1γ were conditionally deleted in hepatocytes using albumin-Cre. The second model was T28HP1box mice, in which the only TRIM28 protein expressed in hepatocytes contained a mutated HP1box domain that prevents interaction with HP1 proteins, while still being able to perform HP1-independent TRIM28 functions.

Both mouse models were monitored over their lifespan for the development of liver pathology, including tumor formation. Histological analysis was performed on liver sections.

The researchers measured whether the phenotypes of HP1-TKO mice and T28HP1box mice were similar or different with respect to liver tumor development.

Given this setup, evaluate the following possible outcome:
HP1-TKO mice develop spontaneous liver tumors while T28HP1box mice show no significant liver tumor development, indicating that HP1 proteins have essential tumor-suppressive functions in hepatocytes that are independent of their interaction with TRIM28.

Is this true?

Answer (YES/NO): NO